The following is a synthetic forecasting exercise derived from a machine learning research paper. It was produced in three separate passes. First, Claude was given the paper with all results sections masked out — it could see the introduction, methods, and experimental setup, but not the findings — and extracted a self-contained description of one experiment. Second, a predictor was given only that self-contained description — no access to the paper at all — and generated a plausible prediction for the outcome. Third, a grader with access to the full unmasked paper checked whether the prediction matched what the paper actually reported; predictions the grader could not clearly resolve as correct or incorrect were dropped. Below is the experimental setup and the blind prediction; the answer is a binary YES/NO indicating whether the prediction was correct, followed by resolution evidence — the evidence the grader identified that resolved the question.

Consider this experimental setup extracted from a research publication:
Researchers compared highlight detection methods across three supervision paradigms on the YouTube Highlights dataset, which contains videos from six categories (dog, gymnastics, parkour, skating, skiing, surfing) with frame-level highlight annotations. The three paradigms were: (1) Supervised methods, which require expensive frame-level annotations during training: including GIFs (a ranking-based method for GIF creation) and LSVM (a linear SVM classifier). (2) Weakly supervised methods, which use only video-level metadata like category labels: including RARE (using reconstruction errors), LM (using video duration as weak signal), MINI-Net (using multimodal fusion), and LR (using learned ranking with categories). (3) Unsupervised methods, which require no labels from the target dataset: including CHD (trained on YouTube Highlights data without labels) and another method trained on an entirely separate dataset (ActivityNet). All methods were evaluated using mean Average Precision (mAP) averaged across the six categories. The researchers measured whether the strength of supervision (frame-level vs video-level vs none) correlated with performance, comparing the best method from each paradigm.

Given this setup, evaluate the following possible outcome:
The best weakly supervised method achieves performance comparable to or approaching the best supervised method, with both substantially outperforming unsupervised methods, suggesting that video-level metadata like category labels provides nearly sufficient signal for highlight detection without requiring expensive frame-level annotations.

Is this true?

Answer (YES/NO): NO